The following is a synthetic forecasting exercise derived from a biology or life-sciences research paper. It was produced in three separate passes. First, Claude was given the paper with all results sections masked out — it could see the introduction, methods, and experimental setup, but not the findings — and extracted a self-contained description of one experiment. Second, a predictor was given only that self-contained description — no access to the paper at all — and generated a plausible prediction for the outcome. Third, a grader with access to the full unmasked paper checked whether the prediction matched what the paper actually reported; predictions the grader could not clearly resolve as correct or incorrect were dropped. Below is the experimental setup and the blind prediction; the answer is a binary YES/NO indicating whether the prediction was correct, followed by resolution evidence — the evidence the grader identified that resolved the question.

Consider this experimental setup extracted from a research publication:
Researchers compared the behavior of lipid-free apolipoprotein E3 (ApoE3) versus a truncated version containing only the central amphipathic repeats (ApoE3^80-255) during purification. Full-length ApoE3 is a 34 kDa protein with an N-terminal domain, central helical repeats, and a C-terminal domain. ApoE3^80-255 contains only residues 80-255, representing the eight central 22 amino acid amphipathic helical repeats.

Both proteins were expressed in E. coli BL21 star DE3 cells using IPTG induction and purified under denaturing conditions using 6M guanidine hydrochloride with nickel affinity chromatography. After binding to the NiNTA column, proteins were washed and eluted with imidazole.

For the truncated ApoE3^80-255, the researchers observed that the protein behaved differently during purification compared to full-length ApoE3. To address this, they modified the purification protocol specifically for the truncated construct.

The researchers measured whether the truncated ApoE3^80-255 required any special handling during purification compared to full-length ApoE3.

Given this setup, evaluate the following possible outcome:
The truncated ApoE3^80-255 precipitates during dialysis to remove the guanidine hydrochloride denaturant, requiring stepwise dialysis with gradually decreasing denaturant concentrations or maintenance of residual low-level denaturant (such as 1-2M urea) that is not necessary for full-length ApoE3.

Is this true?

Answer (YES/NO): NO